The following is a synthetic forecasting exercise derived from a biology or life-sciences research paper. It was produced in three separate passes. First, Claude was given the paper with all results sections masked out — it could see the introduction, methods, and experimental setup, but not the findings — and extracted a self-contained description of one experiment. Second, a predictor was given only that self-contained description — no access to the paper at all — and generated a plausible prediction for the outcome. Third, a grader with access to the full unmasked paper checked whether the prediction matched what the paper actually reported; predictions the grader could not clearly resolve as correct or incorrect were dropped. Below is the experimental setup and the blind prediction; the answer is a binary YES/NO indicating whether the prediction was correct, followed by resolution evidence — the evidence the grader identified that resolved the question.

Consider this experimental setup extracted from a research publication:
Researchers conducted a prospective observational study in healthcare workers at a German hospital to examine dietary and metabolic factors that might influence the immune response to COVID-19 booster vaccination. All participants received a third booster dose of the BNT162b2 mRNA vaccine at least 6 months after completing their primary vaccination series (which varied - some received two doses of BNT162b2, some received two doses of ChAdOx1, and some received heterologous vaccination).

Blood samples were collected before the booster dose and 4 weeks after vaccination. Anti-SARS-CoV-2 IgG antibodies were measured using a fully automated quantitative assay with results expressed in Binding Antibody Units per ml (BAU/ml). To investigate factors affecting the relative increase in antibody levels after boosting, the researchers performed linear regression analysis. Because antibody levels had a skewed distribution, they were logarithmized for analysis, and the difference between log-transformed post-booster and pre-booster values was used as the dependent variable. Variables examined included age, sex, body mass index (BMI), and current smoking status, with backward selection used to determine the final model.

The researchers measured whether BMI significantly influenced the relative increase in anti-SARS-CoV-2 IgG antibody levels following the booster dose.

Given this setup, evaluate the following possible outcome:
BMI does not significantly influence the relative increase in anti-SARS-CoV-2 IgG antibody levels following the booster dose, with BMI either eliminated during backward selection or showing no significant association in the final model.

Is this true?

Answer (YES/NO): NO